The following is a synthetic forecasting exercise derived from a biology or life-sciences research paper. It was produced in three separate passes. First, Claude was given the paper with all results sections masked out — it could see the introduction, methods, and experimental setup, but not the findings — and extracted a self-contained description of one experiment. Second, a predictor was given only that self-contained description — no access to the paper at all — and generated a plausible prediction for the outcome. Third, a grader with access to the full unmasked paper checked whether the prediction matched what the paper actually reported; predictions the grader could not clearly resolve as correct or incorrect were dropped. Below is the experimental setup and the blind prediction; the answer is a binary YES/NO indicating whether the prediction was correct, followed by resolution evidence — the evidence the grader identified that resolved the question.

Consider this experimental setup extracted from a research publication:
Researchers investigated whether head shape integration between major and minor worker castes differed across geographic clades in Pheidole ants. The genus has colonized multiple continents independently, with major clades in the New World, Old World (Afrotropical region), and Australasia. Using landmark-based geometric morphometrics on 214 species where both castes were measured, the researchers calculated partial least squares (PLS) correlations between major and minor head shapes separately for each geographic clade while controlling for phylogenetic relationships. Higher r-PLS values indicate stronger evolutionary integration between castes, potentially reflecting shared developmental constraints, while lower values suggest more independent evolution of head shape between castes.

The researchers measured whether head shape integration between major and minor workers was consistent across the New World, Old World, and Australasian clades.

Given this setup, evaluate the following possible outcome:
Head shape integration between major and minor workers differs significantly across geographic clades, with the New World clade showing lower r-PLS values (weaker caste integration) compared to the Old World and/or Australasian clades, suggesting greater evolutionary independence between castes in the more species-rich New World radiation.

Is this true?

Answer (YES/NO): NO